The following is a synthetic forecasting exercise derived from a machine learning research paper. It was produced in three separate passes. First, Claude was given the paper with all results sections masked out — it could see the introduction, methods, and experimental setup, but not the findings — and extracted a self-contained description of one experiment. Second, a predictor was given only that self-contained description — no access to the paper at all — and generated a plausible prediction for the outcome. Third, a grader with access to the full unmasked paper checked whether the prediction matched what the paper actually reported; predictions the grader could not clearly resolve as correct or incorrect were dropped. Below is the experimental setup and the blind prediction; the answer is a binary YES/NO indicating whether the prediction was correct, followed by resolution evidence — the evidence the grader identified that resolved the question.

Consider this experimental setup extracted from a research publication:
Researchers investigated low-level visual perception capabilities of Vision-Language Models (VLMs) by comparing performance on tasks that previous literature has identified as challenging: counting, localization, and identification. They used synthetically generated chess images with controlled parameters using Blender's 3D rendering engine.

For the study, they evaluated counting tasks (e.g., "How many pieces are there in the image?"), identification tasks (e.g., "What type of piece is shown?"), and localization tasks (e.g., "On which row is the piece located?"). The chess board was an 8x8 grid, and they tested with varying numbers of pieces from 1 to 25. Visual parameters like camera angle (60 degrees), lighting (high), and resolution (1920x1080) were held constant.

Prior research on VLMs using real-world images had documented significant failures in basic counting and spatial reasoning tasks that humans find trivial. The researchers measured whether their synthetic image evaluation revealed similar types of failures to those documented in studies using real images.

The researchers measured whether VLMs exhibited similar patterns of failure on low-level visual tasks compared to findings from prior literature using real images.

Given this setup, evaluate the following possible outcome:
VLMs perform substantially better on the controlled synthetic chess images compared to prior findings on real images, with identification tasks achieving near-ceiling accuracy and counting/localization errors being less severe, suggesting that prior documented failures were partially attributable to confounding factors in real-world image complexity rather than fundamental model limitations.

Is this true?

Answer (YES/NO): NO